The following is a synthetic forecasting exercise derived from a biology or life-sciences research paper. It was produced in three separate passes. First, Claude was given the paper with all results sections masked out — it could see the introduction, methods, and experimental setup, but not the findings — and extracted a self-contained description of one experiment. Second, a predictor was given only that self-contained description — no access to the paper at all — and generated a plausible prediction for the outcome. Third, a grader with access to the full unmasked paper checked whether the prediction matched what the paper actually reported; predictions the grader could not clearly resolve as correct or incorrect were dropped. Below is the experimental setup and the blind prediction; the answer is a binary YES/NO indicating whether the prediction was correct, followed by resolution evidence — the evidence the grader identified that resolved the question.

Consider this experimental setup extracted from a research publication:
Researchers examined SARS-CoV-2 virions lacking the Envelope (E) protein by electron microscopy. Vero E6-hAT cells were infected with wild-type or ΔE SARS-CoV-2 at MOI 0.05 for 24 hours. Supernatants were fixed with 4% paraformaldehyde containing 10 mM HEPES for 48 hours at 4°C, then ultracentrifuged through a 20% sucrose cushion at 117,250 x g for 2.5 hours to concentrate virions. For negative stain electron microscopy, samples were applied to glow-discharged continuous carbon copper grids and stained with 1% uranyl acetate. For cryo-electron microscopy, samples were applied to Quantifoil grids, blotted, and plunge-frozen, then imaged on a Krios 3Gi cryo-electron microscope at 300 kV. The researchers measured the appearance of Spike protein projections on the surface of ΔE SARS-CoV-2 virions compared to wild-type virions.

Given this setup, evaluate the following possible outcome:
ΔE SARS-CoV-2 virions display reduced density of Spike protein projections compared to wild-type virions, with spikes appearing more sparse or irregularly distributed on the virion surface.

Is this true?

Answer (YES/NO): YES